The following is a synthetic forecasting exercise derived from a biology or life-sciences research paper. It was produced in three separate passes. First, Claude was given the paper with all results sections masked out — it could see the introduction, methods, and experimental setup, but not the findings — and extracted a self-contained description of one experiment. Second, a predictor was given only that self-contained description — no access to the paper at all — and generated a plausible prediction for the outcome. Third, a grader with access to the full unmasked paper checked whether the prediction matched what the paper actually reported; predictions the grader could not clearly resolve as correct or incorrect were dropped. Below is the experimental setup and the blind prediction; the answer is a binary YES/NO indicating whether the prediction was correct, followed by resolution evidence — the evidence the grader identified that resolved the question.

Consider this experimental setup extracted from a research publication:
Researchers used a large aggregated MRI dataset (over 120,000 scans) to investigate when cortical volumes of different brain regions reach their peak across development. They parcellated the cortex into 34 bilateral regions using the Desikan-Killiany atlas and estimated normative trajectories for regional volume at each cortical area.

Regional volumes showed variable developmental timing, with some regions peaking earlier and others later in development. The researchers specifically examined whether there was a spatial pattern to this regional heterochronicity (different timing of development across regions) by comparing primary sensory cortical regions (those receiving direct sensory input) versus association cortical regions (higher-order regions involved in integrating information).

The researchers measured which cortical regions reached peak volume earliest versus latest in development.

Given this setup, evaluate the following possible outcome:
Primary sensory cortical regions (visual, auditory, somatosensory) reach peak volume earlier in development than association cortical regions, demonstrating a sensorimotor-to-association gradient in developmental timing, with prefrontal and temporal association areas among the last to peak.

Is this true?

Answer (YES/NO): YES